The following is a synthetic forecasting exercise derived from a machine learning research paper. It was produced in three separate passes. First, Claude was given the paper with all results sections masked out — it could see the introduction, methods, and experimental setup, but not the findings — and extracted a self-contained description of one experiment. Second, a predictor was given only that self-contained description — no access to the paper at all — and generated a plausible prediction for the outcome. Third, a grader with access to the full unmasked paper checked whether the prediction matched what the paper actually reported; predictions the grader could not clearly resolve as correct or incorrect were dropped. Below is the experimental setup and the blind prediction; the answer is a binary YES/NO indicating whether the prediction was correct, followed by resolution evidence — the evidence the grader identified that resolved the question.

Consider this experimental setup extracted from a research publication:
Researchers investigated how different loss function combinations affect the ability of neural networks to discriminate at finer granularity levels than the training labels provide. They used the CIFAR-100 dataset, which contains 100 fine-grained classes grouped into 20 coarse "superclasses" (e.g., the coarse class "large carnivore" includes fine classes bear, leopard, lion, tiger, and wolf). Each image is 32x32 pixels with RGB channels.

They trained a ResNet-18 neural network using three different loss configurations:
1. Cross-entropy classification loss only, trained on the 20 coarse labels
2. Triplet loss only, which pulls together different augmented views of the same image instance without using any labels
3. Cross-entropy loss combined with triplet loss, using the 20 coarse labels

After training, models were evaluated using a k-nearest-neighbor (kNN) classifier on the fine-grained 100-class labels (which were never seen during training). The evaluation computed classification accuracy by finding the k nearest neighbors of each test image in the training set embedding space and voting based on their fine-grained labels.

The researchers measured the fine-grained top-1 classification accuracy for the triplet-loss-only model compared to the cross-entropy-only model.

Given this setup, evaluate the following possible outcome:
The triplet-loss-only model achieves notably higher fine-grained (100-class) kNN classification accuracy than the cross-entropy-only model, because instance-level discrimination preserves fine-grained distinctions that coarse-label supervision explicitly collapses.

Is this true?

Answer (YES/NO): NO